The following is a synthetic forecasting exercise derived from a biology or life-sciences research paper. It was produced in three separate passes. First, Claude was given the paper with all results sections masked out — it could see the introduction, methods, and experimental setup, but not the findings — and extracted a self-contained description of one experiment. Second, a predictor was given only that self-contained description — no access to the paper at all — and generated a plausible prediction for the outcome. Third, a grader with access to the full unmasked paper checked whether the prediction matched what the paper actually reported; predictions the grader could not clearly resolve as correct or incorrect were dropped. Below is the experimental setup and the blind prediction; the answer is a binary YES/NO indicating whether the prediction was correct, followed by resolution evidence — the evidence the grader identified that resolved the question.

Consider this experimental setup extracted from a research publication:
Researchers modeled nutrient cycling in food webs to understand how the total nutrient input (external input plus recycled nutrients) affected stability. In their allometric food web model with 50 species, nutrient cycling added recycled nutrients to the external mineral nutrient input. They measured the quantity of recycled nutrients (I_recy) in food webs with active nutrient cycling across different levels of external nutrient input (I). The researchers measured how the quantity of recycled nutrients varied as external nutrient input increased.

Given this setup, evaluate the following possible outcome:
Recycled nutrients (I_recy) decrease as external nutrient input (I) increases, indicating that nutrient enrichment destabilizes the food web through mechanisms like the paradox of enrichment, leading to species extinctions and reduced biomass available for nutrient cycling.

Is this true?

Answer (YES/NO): NO